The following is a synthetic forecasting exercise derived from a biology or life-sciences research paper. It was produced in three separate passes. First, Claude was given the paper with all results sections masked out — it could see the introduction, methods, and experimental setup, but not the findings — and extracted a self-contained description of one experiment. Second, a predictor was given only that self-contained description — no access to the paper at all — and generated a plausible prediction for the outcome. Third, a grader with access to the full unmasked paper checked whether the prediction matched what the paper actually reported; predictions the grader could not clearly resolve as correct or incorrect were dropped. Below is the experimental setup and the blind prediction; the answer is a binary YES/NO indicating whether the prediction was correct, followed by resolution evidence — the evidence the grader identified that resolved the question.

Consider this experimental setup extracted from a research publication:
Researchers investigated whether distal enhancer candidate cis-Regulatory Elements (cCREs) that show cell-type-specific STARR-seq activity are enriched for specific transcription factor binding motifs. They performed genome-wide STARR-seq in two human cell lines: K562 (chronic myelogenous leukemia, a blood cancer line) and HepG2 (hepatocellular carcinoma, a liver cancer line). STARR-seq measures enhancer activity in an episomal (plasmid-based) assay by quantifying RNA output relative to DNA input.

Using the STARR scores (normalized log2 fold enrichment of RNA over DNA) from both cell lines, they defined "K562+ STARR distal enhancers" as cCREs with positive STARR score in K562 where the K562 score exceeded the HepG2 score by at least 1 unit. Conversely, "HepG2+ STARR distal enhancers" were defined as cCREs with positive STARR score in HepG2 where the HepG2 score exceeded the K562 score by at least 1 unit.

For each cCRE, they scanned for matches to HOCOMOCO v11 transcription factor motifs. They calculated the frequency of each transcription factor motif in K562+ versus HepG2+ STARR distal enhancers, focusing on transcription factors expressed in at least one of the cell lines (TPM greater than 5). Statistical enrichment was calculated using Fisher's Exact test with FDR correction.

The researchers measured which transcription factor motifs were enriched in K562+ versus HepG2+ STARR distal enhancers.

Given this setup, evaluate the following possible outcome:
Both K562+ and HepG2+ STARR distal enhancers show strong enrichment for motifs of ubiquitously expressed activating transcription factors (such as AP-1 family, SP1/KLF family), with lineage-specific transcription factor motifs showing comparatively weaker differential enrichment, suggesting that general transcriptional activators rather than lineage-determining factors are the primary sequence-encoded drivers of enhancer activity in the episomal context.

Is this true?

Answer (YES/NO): NO